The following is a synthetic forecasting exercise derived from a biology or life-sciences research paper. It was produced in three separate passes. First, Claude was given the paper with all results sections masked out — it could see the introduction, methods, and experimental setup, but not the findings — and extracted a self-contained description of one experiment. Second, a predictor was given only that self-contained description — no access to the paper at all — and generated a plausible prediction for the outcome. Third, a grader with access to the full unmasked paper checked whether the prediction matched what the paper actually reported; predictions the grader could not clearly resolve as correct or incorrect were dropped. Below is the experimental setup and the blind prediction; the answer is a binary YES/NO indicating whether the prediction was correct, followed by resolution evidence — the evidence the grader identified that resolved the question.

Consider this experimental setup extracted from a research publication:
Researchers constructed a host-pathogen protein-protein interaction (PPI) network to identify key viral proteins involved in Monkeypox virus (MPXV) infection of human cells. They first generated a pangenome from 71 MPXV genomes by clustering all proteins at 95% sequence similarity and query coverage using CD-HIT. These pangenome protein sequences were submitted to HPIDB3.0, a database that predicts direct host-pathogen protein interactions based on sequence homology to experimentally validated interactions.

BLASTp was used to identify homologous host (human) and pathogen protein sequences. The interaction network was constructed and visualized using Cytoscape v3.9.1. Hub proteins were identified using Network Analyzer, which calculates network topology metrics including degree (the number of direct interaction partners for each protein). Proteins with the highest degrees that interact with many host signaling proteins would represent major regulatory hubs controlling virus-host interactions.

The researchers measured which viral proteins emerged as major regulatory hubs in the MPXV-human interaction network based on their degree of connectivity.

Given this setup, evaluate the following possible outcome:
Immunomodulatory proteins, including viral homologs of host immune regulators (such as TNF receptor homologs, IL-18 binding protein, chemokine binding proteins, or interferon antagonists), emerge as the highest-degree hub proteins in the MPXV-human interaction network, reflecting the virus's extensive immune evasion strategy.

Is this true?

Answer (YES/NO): YES